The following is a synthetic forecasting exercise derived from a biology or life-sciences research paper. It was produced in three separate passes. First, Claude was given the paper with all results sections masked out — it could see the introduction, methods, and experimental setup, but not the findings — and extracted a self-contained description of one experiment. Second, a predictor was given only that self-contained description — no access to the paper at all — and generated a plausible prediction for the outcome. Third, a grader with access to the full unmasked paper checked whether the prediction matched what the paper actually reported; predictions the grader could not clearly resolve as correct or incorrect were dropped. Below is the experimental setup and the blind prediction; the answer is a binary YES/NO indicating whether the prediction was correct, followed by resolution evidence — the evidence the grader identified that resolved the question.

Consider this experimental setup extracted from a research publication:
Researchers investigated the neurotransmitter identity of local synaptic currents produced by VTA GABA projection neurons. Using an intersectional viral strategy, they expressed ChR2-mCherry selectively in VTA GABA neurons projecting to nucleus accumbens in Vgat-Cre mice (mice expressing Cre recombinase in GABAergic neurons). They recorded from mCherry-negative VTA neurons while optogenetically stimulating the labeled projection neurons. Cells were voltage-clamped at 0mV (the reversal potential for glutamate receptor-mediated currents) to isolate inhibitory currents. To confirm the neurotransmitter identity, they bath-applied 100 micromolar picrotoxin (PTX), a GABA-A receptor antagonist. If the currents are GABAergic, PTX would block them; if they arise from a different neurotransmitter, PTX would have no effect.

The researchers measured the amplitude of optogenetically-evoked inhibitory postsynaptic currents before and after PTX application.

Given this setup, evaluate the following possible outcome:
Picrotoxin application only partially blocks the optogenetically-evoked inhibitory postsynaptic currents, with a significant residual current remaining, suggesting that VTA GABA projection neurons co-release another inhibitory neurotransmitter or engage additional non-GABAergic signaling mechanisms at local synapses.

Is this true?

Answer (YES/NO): NO